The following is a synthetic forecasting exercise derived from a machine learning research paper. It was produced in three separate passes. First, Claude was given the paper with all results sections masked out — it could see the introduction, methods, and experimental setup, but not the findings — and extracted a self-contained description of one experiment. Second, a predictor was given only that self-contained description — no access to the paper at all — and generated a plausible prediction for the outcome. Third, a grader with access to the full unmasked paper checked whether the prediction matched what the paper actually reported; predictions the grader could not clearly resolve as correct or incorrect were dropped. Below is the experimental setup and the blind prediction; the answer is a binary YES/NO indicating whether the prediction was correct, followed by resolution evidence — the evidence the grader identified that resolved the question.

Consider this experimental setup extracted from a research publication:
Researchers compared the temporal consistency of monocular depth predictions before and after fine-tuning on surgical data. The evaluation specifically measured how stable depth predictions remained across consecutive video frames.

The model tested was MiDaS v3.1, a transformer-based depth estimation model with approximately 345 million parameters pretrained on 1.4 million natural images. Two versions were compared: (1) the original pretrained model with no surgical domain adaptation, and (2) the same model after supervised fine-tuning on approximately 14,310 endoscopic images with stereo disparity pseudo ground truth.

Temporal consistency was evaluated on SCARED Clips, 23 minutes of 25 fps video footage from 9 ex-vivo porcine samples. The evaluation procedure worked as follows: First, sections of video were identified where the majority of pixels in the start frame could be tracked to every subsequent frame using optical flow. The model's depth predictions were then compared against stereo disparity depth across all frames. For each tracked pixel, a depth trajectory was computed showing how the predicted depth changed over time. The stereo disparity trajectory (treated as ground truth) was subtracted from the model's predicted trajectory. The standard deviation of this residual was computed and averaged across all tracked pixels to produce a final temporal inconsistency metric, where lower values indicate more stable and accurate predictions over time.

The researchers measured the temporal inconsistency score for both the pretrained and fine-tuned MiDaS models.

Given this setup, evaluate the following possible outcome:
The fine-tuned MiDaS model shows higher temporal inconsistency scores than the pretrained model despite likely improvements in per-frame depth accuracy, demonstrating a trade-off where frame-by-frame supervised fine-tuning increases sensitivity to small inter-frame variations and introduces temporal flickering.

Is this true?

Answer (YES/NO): NO